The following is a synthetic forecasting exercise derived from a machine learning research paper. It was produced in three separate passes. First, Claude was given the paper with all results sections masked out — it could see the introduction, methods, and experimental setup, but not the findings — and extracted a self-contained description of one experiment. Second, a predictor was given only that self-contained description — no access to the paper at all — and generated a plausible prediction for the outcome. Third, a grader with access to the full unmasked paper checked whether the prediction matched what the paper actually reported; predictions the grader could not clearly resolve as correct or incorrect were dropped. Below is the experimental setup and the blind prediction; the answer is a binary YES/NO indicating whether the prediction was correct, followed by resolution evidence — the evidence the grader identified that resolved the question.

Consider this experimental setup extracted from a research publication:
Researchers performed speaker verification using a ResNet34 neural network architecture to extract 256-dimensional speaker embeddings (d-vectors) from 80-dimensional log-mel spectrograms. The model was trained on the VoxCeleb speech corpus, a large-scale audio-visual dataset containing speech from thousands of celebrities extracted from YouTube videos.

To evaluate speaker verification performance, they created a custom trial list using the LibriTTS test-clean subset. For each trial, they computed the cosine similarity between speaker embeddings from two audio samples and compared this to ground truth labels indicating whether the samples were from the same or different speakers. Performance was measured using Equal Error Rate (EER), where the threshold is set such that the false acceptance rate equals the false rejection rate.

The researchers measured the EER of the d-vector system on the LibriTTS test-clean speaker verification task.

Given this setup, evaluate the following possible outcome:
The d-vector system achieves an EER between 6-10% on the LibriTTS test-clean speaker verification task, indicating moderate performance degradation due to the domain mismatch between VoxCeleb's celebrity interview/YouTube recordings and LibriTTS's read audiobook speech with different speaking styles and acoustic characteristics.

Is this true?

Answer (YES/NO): NO